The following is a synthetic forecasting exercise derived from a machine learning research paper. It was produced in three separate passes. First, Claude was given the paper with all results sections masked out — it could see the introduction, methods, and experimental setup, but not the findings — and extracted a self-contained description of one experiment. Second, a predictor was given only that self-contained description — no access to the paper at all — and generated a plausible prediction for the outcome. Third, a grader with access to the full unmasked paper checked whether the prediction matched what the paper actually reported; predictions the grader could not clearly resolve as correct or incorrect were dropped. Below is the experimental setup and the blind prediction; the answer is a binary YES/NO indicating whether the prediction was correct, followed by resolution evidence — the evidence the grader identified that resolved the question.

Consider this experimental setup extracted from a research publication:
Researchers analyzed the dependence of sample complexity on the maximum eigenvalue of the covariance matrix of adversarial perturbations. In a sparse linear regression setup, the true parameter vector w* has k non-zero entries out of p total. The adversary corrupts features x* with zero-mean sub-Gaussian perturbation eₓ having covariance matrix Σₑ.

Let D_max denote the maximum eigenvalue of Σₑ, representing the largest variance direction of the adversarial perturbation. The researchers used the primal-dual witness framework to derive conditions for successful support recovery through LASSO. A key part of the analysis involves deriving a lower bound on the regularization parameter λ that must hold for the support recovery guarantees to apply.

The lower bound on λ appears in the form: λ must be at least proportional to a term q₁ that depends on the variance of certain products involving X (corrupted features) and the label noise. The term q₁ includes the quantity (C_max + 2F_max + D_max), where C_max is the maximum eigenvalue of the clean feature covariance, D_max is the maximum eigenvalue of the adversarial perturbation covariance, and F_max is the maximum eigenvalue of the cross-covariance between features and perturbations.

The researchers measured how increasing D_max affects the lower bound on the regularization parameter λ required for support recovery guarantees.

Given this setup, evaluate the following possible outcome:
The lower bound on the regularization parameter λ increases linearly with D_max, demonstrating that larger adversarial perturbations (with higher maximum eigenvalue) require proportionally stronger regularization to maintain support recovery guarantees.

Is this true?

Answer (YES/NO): NO